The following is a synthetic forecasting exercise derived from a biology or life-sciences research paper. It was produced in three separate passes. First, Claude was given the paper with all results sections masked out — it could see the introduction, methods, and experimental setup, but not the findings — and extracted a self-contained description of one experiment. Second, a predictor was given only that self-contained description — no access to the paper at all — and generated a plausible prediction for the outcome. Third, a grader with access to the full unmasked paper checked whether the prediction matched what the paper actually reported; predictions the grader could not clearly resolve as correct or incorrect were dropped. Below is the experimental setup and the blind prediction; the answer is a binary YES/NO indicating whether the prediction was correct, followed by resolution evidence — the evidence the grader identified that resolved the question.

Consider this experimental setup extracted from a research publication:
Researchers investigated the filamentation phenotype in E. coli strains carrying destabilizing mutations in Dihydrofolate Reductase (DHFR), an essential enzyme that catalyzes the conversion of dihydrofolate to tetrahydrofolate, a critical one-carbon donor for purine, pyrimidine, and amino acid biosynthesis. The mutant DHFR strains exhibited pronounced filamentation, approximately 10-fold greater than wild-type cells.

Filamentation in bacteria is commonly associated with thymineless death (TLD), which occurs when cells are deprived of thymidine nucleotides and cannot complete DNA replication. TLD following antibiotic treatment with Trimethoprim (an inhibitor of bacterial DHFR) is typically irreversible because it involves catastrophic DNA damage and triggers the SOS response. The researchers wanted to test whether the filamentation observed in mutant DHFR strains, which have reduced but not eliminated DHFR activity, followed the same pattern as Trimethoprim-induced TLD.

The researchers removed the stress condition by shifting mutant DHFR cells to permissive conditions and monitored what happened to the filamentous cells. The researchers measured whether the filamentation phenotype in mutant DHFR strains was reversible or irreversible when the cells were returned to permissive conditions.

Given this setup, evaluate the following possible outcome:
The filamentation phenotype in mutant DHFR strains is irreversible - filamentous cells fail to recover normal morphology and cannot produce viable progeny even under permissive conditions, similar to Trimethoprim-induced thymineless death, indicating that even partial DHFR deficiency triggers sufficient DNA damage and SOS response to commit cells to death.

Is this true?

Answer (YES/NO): NO